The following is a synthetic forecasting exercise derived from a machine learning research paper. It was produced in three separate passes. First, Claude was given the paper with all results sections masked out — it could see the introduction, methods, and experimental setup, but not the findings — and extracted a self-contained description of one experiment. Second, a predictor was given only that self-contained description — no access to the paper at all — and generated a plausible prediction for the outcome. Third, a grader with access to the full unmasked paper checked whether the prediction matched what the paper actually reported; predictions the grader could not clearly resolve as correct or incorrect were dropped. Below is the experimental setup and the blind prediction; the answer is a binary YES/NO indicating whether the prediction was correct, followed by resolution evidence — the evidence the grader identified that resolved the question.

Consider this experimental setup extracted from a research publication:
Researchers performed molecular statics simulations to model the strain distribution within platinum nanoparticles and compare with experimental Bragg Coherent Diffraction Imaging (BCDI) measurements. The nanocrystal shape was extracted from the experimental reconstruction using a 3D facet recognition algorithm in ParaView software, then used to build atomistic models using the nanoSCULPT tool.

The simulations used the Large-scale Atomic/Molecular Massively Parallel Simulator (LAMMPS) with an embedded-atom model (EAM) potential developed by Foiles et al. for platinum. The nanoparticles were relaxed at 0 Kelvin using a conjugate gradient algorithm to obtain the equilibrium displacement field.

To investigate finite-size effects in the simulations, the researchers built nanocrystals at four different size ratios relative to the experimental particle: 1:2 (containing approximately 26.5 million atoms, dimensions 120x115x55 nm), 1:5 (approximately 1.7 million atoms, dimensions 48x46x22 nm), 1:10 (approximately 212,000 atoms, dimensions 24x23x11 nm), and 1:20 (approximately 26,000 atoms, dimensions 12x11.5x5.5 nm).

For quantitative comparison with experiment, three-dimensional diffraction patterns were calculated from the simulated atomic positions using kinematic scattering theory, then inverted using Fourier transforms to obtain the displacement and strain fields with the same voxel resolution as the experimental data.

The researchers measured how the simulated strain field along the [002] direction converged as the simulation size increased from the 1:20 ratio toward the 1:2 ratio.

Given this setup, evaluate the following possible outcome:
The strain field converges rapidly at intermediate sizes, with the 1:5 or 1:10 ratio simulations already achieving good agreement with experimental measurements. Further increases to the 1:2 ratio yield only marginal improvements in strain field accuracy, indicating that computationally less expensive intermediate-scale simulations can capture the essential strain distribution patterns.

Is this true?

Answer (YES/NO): NO